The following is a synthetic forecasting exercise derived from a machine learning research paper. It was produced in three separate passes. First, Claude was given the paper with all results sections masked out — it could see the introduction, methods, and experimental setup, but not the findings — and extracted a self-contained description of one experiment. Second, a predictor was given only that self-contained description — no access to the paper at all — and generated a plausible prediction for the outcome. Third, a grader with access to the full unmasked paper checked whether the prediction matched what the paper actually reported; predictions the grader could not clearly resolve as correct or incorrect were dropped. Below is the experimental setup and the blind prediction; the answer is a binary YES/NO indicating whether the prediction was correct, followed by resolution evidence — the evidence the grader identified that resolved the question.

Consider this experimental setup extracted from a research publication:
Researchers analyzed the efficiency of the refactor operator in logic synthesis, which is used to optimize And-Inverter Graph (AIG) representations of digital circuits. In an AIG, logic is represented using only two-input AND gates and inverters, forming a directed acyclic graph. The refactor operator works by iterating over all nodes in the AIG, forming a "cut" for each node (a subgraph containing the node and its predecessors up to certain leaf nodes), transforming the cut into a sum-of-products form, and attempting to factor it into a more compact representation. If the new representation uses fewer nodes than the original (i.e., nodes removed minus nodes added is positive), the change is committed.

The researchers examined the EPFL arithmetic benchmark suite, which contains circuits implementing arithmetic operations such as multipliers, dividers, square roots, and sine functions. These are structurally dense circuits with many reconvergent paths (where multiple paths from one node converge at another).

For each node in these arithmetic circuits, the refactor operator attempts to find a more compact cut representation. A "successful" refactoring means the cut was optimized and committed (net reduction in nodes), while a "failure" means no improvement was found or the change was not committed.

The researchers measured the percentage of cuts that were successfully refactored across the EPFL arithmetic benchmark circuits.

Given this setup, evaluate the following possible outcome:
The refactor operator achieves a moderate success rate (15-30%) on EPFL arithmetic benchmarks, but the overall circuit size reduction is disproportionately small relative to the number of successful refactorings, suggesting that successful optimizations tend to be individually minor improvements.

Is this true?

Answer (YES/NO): NO